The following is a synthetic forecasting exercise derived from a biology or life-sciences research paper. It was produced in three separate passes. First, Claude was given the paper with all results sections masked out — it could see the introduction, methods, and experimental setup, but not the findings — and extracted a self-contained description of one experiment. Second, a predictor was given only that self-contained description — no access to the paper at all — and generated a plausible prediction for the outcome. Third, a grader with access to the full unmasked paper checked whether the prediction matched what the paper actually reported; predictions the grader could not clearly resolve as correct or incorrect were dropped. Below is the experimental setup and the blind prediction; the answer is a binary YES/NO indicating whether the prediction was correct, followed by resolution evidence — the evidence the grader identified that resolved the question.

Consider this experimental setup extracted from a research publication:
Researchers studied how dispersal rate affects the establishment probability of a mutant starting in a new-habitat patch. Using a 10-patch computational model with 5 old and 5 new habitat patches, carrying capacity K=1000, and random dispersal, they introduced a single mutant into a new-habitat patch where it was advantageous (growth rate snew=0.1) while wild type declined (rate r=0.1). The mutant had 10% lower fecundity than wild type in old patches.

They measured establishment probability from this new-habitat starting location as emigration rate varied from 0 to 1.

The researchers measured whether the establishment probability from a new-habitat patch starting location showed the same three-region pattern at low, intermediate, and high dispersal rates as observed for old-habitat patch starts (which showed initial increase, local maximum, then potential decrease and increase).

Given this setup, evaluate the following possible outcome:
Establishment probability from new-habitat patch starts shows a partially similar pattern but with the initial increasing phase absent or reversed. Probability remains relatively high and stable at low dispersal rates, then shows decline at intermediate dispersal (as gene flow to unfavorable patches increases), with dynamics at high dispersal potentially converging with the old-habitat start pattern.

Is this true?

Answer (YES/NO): NO